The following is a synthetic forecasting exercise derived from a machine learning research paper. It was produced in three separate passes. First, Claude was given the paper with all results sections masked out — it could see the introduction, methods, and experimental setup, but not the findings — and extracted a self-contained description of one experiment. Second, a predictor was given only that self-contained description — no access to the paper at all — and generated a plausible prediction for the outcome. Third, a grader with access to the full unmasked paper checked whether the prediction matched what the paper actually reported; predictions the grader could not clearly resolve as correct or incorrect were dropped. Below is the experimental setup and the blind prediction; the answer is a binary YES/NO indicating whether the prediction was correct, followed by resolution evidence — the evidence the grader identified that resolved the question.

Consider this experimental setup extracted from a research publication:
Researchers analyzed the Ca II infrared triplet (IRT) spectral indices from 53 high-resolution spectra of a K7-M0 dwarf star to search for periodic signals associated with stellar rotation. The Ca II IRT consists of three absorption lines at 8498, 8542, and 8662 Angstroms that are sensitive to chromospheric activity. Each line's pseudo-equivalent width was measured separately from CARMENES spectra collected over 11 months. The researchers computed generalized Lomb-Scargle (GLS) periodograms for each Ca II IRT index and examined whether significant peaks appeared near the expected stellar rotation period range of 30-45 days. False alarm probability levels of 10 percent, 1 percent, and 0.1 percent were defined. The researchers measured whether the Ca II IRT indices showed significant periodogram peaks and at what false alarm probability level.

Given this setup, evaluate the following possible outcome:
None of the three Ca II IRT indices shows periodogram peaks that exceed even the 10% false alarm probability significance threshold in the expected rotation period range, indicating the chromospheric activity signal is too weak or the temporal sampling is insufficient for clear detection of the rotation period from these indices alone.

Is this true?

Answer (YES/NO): NO